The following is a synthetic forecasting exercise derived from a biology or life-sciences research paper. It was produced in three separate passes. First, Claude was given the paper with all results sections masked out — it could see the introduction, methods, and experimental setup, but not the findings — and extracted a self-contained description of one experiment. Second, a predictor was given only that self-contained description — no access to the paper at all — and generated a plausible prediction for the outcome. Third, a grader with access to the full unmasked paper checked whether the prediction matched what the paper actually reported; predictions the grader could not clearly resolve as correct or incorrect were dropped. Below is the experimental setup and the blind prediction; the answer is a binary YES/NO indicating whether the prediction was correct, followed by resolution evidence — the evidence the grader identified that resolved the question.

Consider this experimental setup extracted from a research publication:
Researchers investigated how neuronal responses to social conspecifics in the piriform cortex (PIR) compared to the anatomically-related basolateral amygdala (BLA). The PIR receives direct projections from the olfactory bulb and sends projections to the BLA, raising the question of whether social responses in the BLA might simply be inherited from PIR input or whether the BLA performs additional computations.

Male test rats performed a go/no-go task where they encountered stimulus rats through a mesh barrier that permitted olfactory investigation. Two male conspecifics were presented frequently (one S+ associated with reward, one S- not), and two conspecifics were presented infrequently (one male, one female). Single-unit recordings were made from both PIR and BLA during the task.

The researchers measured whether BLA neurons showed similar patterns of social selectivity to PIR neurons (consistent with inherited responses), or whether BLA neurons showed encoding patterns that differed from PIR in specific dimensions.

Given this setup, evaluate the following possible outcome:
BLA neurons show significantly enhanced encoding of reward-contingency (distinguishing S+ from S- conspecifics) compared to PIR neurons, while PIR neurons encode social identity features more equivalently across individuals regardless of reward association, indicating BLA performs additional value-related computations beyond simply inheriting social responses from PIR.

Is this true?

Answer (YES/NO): YES